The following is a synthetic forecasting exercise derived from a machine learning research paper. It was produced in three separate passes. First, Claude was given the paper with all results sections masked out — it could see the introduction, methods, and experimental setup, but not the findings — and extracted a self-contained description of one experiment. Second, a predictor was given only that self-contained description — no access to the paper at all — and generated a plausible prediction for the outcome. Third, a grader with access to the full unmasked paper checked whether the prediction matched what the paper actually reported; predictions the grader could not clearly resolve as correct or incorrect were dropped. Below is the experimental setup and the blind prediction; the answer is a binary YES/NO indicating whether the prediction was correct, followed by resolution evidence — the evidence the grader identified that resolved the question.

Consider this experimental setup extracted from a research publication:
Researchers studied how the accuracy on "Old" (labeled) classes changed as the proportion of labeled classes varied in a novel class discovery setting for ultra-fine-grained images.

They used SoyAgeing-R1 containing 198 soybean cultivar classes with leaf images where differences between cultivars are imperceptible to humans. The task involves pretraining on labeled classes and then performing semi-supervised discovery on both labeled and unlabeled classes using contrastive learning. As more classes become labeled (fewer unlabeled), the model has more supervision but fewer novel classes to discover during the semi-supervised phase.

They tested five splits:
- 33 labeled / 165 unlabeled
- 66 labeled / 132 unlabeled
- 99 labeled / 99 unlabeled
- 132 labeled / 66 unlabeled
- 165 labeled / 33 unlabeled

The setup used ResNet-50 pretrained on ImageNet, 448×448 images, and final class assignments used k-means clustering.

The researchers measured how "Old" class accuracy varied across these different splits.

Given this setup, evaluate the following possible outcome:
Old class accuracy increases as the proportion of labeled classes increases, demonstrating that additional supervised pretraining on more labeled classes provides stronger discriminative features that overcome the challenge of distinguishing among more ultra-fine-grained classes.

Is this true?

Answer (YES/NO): NO